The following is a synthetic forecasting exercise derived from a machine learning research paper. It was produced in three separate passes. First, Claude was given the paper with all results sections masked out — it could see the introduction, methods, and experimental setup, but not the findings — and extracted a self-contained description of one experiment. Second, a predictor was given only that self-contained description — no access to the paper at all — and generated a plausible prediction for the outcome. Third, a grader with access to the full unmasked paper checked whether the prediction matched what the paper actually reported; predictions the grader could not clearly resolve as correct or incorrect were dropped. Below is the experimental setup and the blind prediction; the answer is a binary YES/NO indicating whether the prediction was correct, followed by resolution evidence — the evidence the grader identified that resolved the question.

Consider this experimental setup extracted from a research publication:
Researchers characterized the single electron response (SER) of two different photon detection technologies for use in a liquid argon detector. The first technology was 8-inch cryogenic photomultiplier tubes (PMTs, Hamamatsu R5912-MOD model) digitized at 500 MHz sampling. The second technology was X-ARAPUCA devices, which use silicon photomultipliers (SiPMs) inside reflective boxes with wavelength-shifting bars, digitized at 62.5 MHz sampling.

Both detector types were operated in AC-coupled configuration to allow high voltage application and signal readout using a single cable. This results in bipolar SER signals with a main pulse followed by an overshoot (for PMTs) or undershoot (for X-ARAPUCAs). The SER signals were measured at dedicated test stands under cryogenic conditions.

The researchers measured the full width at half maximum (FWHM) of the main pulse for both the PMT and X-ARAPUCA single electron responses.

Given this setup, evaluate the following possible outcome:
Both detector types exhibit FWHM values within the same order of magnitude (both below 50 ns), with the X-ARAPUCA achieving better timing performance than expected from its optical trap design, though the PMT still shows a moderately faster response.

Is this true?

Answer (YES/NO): NO